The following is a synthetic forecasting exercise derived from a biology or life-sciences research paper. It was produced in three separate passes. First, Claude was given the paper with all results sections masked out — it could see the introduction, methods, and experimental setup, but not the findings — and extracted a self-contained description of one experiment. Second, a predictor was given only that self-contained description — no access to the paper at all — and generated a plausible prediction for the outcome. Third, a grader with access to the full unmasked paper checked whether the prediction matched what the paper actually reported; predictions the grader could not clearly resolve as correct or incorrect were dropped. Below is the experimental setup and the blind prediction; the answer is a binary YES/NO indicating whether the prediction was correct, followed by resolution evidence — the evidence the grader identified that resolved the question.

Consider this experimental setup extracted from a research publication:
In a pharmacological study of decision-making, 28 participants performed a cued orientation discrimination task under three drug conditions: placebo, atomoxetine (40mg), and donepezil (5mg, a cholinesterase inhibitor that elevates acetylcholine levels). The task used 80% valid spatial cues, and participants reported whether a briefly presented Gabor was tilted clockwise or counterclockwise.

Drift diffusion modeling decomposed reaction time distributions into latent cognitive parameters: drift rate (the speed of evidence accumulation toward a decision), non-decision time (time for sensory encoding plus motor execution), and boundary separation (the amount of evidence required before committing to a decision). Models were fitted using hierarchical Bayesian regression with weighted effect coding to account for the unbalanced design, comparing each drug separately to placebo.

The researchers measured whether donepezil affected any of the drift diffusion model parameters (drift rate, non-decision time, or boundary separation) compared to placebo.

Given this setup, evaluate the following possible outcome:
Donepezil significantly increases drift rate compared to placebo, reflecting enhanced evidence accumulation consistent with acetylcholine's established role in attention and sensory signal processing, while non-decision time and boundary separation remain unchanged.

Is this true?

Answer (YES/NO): NO